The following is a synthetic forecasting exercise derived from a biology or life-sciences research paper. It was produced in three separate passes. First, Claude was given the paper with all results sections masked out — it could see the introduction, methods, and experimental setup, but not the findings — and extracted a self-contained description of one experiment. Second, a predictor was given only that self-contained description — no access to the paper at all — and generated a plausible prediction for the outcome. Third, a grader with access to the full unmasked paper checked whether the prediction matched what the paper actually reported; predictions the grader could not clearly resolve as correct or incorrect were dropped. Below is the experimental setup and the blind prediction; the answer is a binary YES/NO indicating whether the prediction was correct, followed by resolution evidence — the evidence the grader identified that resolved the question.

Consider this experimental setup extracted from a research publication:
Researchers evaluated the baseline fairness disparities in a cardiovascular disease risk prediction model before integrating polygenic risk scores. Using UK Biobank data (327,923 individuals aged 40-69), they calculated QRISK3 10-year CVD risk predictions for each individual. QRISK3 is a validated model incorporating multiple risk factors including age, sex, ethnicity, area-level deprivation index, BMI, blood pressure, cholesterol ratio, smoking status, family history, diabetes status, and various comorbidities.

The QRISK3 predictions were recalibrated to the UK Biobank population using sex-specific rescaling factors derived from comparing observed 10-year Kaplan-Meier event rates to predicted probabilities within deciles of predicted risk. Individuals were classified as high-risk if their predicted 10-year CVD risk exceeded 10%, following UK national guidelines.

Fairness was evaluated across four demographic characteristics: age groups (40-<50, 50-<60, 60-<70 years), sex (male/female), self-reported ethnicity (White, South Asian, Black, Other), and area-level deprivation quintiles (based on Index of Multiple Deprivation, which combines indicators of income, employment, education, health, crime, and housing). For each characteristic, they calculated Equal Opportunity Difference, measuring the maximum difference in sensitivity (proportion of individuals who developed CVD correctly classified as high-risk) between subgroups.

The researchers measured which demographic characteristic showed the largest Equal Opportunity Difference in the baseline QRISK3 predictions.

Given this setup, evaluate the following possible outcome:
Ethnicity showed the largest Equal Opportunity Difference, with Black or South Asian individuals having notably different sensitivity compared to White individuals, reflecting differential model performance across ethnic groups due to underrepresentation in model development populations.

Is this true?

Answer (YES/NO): YES